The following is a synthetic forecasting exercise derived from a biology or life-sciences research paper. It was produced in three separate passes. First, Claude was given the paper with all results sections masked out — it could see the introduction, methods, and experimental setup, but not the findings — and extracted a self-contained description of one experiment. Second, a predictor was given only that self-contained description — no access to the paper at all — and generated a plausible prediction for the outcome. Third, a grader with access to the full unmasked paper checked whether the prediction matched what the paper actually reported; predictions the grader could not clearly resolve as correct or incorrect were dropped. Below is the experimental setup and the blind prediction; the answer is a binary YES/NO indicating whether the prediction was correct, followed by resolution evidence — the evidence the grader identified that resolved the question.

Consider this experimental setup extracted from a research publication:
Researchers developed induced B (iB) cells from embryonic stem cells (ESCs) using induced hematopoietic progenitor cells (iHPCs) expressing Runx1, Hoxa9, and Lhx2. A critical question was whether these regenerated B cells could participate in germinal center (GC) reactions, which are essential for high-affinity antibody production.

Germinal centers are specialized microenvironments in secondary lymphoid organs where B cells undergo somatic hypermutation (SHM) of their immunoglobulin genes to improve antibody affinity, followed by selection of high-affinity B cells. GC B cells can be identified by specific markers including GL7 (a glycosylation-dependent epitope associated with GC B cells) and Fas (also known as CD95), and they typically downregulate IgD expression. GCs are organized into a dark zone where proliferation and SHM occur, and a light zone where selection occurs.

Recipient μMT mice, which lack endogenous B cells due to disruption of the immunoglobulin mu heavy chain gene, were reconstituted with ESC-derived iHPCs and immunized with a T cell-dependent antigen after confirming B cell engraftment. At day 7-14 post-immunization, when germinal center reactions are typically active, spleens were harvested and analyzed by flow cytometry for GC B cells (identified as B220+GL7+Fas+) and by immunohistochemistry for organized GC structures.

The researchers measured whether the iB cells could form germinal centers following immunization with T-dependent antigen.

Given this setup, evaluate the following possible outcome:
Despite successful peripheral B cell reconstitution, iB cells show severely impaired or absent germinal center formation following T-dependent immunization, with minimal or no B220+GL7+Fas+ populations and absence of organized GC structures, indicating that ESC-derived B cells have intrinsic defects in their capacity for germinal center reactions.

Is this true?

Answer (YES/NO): NO